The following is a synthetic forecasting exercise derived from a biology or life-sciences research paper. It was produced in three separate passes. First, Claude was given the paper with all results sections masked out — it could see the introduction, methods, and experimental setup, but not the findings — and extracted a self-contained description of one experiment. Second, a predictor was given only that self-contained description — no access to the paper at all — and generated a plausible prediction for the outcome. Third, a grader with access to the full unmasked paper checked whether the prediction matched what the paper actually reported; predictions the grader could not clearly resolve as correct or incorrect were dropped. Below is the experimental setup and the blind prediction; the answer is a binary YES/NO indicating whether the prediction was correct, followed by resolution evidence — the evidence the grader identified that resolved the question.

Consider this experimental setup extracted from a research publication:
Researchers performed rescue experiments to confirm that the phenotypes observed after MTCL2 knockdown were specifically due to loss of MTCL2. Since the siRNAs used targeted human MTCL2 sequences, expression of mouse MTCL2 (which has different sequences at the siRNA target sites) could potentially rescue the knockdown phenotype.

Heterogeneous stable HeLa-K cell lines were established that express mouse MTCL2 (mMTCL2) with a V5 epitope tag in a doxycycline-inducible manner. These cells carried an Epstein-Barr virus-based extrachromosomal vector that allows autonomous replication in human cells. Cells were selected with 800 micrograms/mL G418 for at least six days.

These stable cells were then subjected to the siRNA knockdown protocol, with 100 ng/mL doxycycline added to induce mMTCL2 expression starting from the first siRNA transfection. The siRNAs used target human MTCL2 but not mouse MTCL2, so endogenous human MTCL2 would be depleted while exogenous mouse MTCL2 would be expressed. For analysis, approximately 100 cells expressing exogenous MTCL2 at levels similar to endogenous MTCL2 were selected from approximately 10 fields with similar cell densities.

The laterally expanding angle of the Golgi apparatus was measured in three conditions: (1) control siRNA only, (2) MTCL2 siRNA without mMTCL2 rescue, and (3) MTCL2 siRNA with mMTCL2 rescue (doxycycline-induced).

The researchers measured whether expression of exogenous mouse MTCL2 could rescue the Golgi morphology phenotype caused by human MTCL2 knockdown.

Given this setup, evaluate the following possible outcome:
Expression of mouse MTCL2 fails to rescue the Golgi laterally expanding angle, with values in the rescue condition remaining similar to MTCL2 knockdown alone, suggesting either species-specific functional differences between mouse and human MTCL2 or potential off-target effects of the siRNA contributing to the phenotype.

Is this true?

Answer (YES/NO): NO